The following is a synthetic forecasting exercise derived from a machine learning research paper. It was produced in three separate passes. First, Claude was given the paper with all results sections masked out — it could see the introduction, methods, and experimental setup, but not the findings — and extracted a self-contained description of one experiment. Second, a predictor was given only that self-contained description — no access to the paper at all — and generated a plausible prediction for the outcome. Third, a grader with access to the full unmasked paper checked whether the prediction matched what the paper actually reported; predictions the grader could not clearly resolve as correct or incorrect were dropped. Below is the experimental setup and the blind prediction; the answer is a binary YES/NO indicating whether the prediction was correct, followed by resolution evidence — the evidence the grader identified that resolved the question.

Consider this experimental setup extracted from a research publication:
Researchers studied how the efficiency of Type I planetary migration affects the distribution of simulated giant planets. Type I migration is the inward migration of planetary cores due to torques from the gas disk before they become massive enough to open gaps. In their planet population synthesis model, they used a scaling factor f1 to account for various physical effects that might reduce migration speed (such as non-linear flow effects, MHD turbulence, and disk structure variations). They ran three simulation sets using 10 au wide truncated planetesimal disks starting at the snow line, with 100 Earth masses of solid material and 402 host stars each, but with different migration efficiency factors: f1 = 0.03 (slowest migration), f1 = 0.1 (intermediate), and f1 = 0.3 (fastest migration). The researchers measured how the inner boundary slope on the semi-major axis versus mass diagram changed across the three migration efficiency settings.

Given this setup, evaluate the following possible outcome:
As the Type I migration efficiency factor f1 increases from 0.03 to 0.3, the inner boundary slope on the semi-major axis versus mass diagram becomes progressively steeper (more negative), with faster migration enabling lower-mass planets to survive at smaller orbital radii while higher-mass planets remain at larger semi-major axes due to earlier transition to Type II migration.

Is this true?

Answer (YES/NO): NO